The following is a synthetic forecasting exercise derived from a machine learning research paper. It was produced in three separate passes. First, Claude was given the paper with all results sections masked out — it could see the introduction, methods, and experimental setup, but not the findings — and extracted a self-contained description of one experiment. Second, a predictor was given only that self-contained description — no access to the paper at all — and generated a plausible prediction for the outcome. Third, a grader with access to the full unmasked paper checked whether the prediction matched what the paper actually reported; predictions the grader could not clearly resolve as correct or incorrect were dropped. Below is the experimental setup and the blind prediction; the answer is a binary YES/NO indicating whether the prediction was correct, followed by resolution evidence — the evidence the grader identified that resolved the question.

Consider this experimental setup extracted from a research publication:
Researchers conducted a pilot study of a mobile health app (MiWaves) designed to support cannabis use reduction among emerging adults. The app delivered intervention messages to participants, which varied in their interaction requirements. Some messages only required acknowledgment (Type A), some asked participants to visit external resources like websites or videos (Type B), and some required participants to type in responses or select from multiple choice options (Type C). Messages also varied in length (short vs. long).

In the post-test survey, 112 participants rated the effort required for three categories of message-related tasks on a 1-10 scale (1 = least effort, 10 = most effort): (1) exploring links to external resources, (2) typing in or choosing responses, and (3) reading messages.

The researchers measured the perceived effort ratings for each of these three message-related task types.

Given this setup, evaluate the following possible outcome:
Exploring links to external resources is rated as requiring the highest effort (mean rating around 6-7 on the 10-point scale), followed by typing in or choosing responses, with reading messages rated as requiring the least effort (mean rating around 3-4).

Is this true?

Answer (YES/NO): NO